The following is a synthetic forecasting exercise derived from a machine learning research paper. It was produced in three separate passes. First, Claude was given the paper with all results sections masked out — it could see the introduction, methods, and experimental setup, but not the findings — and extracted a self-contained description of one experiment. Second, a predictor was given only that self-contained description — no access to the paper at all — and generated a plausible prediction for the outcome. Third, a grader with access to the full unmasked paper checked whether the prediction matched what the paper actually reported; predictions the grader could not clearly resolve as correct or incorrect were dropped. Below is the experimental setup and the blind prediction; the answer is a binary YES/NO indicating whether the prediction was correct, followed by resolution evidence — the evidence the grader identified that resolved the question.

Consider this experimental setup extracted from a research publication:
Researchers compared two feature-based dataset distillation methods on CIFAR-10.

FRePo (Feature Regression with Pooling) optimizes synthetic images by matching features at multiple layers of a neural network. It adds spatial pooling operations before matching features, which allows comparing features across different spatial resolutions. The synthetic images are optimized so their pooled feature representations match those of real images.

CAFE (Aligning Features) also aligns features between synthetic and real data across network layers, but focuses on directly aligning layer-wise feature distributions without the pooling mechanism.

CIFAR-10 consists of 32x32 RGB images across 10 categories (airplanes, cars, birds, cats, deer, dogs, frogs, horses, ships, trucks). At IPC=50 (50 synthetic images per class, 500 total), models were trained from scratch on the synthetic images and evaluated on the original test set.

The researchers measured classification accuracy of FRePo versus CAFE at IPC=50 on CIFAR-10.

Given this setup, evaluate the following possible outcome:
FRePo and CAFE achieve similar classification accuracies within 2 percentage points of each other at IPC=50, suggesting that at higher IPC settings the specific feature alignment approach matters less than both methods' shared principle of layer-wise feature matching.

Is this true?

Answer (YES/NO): NO